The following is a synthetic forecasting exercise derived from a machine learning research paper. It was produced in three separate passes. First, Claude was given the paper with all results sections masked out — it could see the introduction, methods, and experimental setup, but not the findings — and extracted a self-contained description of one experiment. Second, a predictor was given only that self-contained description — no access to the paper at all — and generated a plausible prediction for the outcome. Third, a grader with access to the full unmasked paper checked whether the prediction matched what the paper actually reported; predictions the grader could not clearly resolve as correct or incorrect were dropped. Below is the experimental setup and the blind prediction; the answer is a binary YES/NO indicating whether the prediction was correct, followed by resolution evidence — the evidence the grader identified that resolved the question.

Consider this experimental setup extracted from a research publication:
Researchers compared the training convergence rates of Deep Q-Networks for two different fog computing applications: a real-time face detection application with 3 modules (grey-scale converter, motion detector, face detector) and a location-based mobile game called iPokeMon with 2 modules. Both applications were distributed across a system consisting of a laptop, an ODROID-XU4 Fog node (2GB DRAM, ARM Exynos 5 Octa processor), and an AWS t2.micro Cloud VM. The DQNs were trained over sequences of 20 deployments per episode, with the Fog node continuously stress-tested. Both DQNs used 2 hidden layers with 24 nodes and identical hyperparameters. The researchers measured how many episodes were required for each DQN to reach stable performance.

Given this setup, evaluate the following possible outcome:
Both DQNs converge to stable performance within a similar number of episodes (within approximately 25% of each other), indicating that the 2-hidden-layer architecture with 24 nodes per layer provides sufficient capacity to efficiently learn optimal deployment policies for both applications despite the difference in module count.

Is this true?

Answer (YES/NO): NO